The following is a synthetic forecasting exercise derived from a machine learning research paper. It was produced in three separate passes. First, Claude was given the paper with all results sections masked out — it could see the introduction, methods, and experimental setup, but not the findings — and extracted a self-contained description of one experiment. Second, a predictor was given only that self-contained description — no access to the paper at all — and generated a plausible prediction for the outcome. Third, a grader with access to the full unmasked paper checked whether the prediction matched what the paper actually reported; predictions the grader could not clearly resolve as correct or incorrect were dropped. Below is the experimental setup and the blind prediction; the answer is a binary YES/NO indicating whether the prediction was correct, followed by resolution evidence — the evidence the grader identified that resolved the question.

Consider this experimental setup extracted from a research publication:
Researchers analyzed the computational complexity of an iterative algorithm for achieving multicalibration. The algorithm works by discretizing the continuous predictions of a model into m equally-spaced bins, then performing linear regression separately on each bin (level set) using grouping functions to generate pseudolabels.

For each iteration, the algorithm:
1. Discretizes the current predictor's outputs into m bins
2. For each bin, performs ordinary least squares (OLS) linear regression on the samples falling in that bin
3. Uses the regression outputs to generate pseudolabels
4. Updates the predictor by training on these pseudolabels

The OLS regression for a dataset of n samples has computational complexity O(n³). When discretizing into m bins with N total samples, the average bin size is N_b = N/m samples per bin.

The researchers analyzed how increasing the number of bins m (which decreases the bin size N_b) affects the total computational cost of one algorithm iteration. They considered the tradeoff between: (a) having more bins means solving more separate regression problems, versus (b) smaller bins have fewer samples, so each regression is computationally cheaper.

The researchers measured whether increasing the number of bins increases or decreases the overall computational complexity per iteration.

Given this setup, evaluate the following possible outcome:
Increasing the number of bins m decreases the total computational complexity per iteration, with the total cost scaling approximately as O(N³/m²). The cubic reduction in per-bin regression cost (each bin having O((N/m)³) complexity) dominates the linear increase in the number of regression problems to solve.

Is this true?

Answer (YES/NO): YES